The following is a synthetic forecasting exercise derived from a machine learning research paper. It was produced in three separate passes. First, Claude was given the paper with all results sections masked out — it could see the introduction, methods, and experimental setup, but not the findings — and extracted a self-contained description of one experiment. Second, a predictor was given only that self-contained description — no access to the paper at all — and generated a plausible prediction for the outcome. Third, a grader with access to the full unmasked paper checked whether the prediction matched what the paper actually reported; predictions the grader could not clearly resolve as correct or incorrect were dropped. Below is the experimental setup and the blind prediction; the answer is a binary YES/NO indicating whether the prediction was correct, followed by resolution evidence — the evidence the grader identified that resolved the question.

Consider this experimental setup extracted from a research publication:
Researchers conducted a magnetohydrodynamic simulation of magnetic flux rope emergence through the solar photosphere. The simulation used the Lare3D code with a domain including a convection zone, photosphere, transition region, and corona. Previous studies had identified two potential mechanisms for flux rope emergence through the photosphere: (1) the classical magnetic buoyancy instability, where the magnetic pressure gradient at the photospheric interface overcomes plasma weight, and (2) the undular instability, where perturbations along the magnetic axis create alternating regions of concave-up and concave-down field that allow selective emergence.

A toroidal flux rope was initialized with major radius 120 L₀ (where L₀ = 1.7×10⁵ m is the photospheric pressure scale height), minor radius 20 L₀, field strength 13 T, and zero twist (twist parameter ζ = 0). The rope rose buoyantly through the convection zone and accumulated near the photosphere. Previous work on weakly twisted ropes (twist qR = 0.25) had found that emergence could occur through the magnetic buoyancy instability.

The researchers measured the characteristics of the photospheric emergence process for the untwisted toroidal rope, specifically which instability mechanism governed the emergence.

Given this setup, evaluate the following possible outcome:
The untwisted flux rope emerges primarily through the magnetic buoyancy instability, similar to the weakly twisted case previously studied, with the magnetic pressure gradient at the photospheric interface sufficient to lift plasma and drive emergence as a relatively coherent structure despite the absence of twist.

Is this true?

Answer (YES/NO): NO